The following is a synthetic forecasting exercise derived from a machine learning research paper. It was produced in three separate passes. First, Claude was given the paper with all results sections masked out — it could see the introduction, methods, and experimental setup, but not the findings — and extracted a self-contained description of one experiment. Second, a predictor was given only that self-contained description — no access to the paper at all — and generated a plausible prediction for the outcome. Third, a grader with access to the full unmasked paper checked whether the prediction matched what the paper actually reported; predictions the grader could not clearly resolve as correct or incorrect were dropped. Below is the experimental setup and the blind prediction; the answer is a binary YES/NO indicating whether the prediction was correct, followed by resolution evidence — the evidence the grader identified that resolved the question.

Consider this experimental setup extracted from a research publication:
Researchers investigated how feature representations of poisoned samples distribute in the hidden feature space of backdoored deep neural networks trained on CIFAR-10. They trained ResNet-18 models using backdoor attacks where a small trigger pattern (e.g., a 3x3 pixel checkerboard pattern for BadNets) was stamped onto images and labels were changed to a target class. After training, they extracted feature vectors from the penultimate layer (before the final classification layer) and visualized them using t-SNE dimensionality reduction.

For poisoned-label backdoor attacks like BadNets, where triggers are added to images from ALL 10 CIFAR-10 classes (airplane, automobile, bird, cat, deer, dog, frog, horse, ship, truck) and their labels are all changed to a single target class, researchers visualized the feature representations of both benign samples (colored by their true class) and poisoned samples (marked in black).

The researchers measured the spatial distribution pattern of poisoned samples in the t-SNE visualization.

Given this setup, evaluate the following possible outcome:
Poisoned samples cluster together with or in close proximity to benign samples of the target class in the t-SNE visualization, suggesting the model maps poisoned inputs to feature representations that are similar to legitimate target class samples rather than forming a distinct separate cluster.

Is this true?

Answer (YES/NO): NO